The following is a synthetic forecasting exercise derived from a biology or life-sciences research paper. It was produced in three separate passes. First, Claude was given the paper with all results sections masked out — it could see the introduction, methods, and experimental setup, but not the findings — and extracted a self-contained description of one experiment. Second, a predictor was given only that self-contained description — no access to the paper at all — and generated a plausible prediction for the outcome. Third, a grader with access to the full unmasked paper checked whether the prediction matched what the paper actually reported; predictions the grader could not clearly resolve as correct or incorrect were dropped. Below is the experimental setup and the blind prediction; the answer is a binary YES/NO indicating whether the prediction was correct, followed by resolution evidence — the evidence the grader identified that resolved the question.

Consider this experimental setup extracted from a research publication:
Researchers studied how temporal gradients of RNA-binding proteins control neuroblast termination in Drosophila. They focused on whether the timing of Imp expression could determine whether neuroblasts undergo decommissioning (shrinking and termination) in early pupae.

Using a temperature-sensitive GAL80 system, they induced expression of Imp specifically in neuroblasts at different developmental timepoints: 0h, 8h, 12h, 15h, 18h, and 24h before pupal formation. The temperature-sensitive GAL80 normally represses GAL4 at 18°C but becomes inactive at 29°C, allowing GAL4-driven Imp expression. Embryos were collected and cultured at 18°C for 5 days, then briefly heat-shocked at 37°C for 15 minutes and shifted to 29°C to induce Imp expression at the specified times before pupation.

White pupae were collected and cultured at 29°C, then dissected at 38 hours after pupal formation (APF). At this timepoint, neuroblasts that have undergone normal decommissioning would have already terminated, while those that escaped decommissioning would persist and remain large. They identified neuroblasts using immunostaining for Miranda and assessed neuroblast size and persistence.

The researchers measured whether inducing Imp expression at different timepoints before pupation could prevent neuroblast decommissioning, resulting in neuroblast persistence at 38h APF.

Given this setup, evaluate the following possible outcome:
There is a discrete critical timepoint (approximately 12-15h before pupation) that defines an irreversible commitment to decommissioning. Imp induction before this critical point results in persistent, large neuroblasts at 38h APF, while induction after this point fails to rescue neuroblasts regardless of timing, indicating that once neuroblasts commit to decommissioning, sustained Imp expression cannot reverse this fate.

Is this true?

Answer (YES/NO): NO